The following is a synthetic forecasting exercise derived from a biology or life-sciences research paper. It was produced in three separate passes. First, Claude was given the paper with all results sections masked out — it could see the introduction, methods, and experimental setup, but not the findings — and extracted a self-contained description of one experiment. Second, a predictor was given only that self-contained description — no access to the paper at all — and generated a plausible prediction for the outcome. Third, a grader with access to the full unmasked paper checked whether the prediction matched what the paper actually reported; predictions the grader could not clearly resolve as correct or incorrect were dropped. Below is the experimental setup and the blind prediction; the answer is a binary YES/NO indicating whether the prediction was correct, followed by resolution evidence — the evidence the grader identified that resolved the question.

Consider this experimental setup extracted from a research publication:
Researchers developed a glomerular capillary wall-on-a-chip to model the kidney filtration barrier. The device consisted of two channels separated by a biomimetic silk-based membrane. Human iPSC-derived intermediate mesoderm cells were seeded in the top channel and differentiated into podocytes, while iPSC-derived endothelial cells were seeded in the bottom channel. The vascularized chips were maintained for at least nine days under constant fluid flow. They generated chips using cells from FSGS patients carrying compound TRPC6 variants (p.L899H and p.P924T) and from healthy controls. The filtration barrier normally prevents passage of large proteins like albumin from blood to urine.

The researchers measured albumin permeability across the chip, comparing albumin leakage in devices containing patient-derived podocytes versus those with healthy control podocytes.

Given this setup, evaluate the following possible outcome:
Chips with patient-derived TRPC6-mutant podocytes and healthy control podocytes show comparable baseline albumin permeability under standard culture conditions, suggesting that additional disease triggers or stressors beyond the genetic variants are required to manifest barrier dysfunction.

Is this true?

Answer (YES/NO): NO